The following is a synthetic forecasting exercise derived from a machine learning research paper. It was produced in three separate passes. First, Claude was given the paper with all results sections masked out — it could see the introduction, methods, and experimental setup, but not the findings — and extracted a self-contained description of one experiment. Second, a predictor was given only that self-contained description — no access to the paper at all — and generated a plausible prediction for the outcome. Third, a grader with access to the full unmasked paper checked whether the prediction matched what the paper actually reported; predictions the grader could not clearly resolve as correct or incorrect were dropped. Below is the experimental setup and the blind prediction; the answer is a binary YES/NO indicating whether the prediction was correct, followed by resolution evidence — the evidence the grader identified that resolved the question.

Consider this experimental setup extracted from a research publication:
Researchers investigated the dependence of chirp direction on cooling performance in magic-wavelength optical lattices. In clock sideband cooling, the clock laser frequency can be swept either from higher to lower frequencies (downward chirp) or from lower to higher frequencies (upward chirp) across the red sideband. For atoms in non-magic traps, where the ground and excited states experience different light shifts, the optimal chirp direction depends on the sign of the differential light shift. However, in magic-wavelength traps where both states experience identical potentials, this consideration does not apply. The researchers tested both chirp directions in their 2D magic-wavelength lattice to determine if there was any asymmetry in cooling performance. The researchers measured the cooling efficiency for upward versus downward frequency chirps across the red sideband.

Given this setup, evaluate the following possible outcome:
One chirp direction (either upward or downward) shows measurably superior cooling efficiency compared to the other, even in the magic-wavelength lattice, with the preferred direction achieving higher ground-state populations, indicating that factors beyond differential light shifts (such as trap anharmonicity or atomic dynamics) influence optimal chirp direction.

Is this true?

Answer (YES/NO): NO